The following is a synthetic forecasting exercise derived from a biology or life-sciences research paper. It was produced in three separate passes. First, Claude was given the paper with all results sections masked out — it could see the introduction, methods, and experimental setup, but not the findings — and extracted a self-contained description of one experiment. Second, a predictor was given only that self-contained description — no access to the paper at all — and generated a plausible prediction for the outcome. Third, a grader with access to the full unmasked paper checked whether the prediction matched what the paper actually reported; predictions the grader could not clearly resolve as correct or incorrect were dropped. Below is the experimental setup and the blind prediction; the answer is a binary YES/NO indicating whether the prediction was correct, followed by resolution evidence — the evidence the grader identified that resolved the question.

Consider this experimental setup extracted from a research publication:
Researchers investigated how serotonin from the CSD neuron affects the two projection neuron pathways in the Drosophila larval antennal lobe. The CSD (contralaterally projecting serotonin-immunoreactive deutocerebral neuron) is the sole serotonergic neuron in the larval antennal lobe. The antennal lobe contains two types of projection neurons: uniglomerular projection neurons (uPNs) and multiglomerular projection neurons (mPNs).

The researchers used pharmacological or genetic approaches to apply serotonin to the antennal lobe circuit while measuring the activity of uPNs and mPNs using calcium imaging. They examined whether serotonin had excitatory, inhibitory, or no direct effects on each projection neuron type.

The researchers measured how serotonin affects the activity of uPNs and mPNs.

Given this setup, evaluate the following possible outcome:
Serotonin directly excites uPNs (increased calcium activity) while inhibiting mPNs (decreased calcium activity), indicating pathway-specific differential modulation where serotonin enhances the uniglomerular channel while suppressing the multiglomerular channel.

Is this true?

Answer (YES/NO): NO